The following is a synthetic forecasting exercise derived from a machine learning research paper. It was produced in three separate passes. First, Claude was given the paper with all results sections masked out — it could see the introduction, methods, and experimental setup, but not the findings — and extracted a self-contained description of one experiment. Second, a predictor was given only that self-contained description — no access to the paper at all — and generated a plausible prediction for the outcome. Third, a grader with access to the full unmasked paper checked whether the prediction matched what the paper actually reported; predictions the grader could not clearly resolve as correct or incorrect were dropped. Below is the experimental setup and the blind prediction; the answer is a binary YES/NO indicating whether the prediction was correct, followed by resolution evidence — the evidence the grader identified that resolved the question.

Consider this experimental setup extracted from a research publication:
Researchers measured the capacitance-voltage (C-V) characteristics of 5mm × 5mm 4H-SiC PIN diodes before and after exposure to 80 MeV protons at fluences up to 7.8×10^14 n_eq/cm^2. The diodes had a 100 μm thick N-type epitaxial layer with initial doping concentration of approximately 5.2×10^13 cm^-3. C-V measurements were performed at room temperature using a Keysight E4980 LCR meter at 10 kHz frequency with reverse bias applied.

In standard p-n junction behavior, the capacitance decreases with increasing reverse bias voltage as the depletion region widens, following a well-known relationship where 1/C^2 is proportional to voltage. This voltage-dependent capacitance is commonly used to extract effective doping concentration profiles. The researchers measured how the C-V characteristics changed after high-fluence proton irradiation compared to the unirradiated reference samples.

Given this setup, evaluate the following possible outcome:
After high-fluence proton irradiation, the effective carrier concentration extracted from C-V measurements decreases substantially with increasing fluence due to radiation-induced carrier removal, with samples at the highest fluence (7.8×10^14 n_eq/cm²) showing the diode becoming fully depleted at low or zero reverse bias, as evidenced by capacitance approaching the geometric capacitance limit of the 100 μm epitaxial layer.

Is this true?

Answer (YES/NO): NO